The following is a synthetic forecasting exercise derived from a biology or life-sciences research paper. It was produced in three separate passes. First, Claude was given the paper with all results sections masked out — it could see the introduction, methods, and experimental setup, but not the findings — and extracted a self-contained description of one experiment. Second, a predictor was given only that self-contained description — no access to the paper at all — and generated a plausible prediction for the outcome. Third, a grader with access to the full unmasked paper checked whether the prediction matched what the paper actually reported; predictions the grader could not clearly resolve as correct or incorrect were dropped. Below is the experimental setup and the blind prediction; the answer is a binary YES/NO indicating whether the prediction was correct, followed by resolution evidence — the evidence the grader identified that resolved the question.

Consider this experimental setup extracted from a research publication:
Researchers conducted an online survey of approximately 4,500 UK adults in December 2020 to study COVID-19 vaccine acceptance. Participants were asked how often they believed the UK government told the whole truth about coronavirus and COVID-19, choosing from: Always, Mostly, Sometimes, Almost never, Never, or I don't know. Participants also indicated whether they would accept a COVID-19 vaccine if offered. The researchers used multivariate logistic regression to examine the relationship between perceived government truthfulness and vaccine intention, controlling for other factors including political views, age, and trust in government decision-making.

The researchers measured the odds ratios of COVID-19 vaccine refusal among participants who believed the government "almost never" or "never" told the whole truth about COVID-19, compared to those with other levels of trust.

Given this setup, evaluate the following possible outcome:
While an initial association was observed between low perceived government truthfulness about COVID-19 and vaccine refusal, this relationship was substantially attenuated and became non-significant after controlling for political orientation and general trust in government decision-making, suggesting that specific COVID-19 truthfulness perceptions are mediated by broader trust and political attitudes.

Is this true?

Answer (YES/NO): NO